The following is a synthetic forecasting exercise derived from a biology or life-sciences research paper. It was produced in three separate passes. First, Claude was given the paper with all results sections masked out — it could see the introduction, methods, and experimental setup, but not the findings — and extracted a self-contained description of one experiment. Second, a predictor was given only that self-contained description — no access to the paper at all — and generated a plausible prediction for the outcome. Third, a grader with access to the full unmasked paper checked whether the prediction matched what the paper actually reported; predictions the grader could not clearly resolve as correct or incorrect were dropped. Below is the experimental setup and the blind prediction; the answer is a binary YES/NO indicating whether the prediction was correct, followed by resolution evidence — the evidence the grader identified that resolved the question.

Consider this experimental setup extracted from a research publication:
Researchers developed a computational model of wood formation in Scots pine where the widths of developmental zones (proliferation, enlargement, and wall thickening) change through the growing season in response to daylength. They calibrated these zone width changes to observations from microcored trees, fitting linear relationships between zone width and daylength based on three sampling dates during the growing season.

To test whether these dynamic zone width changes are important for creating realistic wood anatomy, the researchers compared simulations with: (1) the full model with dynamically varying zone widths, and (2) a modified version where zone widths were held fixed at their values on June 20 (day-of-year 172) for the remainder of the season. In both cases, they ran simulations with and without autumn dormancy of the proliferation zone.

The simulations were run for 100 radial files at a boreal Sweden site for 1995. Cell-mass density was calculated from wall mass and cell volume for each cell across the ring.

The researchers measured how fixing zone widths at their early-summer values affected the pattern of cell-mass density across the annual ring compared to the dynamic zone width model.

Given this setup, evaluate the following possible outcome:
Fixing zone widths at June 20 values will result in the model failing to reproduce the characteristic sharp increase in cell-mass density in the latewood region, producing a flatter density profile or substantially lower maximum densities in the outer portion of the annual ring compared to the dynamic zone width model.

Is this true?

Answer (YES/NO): NO